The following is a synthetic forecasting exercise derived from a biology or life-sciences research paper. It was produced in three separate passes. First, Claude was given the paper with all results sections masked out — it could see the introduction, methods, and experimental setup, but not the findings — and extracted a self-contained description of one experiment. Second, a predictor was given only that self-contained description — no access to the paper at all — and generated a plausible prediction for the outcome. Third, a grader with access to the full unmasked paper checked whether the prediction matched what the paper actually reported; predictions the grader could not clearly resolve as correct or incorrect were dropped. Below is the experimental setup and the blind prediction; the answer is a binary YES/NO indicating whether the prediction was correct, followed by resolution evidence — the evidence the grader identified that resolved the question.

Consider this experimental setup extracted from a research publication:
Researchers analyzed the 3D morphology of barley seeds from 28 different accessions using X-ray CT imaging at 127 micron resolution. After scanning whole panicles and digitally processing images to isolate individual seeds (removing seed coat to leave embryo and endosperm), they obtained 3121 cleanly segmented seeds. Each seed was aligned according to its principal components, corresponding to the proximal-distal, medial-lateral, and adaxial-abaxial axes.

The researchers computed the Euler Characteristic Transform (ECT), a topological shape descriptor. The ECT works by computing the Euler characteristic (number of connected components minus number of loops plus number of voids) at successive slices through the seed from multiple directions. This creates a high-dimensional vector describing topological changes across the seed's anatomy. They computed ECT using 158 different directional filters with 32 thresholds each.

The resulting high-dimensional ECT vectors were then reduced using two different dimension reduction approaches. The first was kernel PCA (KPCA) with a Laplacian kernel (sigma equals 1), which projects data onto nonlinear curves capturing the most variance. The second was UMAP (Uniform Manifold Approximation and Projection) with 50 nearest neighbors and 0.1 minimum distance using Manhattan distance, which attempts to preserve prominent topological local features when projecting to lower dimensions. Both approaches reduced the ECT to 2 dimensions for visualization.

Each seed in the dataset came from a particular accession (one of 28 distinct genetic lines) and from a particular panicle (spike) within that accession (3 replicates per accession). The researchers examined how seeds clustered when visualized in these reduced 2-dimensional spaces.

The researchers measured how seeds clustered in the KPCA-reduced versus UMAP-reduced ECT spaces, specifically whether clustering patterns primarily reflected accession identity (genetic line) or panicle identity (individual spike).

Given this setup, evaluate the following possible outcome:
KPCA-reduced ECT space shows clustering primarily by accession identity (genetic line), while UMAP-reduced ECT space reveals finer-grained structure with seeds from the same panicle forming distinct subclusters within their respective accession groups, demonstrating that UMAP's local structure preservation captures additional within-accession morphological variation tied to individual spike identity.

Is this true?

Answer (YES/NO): NO